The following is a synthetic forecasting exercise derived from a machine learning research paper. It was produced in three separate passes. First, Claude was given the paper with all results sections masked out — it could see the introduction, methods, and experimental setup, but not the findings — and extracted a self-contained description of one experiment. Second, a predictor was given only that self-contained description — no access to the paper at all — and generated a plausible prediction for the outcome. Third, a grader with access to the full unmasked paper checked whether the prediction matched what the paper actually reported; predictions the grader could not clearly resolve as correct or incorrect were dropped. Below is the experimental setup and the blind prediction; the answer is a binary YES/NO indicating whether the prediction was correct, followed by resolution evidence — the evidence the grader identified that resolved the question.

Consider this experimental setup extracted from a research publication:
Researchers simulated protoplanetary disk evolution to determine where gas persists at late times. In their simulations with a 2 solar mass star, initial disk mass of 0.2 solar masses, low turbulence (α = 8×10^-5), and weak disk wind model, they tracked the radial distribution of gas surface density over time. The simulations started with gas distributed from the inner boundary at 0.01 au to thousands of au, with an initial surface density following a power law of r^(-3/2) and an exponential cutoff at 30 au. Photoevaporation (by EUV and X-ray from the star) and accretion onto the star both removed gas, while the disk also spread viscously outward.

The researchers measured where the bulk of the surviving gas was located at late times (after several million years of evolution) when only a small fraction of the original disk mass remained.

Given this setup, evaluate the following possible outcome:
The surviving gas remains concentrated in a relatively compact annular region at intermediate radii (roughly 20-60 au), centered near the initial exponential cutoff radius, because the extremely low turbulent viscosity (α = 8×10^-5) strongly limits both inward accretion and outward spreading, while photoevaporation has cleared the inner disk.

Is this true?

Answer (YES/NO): NO